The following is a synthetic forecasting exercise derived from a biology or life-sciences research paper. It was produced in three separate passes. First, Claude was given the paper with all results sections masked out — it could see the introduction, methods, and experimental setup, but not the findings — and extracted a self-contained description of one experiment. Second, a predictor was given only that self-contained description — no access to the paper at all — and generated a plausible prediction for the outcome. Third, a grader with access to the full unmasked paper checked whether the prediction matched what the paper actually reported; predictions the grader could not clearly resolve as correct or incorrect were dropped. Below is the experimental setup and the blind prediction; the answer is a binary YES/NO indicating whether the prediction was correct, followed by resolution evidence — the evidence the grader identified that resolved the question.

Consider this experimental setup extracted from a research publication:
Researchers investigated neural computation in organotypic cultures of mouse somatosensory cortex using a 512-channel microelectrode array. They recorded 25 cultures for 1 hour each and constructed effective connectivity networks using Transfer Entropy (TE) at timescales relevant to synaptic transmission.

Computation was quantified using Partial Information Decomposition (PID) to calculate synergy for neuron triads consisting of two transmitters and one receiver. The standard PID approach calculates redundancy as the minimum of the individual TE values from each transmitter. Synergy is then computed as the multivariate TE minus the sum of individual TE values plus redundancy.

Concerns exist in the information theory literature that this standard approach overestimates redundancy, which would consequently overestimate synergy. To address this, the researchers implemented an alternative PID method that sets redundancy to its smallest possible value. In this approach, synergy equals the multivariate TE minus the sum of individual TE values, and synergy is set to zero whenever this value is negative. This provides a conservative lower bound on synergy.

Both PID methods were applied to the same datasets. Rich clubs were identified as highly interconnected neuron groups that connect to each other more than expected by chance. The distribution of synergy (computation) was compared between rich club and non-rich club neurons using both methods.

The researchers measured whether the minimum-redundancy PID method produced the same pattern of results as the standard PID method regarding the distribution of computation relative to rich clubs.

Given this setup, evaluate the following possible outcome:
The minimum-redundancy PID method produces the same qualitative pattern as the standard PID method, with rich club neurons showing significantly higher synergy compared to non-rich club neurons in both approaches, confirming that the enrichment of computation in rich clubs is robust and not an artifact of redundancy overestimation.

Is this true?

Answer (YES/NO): YES